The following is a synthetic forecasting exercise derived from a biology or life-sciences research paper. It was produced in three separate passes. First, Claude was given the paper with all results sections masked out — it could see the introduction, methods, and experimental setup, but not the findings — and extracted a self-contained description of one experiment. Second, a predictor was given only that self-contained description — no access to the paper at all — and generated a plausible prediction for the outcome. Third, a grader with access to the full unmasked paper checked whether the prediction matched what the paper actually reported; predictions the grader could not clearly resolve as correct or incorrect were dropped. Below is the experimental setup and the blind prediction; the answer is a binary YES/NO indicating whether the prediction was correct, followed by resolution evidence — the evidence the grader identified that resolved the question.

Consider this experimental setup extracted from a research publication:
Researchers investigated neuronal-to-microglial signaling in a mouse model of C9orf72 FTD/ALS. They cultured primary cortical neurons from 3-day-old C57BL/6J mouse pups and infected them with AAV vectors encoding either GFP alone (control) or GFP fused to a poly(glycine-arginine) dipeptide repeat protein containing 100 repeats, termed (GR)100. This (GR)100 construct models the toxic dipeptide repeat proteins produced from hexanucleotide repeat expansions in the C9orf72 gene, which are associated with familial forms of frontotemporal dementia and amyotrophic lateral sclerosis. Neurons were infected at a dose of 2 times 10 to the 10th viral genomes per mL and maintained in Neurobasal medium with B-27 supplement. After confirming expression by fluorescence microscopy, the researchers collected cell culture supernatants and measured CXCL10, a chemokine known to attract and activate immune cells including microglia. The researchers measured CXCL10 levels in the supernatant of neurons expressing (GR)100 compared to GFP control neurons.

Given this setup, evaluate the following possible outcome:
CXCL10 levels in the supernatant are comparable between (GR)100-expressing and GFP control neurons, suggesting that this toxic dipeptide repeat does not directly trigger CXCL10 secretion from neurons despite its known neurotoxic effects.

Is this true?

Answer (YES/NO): NO